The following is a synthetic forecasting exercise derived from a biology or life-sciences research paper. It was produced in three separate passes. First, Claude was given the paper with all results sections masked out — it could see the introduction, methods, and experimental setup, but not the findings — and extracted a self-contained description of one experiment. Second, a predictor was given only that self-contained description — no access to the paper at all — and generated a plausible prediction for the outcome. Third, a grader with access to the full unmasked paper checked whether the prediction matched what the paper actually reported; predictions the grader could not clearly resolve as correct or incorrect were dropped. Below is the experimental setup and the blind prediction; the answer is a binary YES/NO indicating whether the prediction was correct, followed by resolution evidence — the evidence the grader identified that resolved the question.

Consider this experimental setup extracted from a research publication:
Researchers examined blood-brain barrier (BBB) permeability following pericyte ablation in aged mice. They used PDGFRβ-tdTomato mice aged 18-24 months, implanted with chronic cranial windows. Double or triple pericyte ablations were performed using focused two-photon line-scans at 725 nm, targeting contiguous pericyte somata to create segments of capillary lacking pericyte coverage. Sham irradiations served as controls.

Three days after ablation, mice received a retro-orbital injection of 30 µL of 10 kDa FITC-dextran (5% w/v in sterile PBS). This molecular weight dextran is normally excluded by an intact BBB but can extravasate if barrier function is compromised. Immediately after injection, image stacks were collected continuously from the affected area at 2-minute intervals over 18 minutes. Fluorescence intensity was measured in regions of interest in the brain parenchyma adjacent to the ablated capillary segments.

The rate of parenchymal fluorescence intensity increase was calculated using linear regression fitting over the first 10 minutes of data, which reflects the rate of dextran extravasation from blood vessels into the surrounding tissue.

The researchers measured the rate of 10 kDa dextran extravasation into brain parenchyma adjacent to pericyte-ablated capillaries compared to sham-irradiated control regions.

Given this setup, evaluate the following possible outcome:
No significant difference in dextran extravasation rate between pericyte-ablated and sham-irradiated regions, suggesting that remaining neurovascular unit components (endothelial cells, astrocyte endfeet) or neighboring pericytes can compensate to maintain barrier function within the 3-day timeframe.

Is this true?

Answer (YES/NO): YES